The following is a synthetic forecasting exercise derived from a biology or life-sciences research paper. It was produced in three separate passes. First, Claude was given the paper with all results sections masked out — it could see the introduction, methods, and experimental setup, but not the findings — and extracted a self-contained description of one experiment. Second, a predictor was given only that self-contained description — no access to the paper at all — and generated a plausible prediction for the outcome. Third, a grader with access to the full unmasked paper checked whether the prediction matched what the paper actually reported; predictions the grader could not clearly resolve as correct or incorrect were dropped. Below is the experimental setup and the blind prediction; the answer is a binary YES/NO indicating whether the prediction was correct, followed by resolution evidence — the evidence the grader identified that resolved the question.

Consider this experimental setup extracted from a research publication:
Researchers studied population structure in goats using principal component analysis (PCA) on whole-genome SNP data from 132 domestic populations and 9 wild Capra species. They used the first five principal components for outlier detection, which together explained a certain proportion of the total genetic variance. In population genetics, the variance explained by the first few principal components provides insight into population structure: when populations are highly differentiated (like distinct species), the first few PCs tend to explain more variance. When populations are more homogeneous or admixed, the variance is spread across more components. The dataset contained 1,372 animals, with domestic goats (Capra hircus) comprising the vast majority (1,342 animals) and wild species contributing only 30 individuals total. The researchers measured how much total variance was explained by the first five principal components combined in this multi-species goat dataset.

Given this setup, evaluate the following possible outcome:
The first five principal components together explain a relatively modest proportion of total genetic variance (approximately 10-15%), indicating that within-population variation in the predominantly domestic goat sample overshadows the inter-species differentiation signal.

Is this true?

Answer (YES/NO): YES